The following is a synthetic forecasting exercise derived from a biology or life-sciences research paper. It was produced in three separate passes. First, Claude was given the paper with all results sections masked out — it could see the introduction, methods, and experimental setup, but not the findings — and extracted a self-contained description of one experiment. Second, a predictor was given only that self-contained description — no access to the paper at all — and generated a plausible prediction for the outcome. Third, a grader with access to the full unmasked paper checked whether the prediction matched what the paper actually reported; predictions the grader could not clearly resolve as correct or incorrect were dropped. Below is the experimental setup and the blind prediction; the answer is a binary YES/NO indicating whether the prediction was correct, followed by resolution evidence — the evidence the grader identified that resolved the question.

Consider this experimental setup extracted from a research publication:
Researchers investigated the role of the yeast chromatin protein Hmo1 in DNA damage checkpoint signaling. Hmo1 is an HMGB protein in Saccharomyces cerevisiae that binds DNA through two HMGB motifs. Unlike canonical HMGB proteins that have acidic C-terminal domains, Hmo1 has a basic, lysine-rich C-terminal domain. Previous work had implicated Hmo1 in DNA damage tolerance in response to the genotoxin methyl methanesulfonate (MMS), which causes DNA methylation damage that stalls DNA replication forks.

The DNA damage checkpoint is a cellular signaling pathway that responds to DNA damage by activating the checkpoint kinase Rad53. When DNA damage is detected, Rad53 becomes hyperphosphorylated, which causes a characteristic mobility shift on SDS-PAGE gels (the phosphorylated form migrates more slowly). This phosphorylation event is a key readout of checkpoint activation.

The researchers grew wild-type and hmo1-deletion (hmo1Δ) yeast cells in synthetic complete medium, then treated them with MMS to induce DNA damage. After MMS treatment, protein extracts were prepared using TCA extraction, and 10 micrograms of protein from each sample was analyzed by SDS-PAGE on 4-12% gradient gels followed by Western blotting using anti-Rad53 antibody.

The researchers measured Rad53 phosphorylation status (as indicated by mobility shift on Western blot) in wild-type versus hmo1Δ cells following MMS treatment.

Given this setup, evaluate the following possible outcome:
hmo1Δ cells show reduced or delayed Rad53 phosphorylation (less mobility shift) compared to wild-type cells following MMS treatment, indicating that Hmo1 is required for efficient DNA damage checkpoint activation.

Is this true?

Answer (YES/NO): YES